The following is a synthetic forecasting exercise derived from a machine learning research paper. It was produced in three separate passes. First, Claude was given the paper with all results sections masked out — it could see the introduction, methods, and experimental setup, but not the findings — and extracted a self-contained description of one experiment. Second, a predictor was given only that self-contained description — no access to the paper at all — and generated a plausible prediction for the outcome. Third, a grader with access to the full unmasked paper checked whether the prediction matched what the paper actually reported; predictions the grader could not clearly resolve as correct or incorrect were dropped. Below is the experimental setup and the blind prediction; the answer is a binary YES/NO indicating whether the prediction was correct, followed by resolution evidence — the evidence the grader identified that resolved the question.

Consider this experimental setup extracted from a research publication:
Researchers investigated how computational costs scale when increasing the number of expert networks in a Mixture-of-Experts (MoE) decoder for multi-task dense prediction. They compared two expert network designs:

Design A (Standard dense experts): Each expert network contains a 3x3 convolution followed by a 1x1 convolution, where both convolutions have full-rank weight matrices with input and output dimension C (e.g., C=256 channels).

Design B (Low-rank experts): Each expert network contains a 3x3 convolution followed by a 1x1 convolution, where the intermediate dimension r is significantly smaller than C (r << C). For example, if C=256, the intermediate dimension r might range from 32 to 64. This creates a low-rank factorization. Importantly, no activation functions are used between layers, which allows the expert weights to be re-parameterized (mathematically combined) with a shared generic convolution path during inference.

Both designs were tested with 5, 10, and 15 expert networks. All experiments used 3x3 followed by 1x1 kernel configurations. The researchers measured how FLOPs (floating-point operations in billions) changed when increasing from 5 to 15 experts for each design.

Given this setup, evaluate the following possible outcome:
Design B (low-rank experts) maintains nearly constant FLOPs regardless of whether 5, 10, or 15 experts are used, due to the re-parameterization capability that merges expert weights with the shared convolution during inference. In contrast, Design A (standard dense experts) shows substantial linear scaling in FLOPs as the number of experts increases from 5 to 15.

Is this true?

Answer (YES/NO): YES